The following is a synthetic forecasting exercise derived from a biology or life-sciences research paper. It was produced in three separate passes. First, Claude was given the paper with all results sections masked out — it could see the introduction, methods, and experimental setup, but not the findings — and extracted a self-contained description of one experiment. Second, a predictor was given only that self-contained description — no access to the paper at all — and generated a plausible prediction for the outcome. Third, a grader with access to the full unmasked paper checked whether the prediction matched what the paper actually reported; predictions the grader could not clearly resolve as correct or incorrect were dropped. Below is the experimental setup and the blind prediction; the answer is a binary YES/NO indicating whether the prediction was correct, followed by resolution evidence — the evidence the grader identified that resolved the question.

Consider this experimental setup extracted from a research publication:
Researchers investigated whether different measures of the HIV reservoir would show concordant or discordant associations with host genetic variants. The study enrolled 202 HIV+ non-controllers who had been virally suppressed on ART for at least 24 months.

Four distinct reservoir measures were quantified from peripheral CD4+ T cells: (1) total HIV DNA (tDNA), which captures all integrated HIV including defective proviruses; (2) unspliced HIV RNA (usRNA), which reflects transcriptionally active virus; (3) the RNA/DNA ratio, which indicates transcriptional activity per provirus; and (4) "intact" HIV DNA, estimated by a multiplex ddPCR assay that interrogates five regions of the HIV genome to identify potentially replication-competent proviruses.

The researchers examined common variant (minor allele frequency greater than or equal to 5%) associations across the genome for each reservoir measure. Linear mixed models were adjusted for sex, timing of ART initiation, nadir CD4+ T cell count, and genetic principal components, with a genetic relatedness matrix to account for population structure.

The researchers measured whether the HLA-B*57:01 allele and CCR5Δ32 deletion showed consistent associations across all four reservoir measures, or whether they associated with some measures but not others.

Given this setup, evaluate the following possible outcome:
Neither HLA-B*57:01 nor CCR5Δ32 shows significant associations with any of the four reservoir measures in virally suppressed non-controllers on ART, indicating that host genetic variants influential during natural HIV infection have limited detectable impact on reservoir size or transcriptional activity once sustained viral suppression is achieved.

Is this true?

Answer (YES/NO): NO